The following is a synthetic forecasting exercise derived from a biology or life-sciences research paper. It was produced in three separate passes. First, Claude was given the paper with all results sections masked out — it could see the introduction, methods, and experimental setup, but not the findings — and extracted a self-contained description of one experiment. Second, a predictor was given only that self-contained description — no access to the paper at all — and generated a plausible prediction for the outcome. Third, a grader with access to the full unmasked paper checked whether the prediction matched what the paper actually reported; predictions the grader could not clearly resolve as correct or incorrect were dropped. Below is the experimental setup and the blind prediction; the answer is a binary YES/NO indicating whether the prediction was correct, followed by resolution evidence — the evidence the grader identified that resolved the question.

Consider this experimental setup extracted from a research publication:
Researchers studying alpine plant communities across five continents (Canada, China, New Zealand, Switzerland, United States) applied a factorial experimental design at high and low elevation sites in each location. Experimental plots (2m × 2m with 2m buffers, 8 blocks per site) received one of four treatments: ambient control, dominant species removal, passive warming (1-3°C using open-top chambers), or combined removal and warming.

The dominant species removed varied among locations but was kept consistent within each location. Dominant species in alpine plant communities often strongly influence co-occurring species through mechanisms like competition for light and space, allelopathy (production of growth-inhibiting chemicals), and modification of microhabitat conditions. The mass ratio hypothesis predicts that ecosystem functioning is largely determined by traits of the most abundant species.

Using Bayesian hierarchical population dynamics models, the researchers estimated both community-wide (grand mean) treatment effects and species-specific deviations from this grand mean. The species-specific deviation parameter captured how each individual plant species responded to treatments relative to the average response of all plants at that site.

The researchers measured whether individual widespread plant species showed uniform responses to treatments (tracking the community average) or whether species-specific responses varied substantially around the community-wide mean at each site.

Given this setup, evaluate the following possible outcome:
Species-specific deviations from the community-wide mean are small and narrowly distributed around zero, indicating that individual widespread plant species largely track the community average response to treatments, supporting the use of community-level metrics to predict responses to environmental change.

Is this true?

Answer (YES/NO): NO